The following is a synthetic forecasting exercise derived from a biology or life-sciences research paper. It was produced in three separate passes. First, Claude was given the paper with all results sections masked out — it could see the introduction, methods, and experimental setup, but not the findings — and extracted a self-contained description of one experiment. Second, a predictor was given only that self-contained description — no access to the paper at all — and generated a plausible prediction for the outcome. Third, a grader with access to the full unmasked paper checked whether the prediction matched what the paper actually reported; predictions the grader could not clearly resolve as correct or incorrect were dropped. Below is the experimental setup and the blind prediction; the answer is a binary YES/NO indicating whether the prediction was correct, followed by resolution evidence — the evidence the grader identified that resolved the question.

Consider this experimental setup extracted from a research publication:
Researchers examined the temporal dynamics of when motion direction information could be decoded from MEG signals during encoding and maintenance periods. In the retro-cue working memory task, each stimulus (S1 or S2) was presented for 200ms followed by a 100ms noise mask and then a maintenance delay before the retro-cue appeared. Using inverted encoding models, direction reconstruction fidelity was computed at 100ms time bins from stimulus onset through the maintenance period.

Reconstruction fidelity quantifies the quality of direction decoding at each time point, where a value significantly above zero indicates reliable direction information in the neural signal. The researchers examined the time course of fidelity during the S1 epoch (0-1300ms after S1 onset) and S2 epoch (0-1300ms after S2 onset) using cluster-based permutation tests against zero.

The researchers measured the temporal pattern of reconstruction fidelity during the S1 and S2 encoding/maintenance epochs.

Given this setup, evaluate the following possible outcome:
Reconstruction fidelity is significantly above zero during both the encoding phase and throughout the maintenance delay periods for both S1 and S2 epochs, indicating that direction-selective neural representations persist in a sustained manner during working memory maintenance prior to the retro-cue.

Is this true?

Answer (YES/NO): NO